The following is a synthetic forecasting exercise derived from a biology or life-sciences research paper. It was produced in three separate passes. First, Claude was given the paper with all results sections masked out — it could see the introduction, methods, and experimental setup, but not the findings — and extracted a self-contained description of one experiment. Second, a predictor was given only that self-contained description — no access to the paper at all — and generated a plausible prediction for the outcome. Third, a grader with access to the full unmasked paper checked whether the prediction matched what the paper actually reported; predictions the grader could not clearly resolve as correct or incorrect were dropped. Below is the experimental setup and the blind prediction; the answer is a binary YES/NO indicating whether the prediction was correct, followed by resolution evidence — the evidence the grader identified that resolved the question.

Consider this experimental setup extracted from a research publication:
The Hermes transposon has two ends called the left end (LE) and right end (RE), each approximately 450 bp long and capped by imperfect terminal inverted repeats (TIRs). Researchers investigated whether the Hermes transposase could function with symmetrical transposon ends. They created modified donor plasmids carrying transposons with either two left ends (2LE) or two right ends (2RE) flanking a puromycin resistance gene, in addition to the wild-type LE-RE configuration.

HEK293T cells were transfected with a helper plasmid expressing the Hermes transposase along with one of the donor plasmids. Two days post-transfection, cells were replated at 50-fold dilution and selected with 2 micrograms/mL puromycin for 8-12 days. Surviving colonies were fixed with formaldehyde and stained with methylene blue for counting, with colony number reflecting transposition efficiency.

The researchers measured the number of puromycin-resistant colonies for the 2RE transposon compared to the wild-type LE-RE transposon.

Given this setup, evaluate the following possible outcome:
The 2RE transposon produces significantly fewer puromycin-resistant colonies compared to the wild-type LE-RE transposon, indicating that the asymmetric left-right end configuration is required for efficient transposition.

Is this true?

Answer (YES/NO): YES